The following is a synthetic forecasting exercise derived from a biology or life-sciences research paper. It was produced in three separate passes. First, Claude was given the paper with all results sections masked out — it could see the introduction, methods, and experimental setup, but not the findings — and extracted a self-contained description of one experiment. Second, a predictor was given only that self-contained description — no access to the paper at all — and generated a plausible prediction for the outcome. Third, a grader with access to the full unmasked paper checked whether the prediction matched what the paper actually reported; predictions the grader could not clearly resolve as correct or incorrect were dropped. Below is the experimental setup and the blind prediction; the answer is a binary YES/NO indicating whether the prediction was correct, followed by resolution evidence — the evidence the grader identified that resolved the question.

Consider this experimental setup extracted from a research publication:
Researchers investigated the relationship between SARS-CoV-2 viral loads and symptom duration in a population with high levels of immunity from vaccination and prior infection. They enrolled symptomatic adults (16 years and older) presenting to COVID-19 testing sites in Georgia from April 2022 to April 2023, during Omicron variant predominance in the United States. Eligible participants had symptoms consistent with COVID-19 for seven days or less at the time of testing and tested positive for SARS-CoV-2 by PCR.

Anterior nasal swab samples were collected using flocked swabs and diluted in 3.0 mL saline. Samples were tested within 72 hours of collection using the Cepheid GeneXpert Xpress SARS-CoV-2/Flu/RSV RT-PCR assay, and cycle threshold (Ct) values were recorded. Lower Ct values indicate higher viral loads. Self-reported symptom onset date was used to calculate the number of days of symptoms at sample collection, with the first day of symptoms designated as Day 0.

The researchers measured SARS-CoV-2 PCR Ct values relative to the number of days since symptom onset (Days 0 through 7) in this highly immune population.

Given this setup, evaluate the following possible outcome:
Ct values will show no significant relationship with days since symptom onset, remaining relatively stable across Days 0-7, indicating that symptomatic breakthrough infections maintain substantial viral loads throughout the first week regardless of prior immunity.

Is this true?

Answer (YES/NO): NO